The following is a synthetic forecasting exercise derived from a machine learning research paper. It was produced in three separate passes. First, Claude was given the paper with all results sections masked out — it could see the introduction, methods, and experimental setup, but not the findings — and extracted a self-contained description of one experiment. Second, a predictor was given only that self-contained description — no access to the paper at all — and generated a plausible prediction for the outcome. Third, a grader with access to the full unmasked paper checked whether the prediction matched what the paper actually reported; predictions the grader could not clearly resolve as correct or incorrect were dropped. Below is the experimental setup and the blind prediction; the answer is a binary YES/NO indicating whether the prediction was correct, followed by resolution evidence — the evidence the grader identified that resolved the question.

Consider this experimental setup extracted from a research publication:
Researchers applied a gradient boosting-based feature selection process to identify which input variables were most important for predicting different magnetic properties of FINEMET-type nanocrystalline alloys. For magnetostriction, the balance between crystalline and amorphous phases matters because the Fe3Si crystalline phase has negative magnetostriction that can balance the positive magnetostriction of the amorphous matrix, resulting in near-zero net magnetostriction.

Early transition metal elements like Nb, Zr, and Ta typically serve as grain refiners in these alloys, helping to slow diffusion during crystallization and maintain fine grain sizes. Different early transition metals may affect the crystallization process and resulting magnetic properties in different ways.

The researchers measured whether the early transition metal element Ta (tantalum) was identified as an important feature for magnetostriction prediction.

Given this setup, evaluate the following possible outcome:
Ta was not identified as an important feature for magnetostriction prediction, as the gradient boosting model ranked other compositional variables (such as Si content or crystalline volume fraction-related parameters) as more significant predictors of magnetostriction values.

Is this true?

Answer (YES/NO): NO